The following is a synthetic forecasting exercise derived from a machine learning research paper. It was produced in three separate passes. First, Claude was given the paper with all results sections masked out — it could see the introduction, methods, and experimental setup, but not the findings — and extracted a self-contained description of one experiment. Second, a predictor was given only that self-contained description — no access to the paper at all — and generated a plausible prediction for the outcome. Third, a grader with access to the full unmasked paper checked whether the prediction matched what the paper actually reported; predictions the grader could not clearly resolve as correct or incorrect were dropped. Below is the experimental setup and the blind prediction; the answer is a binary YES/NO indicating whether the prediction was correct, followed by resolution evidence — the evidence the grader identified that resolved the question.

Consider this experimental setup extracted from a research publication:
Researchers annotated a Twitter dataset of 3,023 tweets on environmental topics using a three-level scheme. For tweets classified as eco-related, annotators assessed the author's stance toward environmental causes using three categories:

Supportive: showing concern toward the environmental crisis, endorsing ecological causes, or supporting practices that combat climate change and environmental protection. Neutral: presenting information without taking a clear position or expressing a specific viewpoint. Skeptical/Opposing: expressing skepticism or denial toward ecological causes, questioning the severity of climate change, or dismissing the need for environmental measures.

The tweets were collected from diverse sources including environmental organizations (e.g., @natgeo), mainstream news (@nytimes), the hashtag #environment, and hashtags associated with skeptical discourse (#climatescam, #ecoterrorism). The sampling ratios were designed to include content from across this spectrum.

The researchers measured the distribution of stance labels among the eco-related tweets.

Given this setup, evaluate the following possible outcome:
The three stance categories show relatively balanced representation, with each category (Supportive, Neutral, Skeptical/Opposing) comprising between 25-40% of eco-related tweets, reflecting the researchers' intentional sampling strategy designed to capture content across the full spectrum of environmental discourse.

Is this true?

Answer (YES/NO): NO